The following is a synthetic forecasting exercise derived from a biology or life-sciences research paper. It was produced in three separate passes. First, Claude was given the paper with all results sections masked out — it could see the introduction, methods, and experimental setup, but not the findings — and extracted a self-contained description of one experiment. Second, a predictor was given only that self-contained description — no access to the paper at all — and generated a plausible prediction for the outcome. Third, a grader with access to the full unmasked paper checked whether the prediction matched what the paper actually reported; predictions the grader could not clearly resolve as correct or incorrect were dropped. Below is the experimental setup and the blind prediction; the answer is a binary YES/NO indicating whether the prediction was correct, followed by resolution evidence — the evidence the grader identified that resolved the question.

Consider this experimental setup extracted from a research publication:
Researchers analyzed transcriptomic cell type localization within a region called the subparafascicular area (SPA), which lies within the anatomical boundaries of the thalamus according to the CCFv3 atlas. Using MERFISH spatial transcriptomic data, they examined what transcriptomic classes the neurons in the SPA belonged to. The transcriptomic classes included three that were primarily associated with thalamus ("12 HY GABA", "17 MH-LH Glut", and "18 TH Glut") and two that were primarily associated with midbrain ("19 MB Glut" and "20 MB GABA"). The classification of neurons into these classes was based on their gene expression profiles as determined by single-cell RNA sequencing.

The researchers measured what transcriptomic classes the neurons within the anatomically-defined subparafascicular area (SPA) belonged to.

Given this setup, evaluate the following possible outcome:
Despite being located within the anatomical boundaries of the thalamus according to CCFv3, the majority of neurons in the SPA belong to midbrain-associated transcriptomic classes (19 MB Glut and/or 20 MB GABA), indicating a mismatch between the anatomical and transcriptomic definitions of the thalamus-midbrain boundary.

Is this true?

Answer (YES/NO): YES